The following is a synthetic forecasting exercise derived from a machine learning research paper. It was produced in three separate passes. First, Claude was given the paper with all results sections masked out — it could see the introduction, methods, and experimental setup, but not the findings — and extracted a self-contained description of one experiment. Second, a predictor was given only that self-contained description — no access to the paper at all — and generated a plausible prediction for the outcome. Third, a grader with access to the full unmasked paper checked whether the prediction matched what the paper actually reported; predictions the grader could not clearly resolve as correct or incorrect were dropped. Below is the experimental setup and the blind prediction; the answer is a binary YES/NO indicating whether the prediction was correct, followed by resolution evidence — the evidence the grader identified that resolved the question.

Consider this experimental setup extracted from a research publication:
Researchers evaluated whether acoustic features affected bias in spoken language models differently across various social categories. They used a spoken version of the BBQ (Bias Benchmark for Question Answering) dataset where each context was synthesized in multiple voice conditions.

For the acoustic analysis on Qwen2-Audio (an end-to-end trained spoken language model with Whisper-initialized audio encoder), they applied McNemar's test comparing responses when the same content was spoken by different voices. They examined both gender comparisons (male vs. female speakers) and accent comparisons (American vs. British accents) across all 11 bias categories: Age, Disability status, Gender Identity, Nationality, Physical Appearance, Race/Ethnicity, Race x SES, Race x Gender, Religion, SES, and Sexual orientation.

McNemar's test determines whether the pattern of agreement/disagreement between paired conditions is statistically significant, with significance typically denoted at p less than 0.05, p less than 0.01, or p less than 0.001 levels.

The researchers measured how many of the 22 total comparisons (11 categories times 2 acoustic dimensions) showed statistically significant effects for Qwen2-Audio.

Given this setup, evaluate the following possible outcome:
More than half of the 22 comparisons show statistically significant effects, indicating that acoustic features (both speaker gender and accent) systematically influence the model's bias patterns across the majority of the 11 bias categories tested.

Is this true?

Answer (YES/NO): NO